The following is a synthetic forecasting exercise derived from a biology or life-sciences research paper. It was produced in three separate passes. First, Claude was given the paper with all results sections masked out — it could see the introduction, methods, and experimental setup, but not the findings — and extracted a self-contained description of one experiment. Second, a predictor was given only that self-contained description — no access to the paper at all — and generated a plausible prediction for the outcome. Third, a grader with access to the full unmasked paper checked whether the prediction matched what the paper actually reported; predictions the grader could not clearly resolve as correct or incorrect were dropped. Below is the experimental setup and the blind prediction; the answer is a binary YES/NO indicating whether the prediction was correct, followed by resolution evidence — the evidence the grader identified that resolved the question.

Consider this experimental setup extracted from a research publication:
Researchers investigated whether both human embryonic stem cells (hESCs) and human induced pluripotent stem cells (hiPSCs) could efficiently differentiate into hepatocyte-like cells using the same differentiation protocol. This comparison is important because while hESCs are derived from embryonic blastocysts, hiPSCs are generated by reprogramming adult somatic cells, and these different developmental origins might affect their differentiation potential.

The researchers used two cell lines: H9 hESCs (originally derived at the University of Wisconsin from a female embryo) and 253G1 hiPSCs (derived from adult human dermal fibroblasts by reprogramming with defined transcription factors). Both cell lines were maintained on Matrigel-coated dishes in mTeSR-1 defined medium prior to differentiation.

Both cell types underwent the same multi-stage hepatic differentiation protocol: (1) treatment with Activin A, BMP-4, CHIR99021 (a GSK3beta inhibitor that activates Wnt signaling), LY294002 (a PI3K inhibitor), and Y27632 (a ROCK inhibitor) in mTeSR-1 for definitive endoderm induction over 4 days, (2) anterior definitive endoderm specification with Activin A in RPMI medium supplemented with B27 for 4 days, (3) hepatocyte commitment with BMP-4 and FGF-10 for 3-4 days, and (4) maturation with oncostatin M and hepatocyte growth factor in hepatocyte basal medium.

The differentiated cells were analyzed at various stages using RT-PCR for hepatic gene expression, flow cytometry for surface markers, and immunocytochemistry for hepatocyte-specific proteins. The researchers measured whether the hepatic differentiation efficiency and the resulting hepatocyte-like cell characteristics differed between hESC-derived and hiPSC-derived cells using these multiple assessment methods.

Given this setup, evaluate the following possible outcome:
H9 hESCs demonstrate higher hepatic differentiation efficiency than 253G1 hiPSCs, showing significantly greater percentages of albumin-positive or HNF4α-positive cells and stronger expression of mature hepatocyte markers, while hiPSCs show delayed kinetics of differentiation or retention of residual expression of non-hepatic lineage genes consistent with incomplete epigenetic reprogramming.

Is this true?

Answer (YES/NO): NO